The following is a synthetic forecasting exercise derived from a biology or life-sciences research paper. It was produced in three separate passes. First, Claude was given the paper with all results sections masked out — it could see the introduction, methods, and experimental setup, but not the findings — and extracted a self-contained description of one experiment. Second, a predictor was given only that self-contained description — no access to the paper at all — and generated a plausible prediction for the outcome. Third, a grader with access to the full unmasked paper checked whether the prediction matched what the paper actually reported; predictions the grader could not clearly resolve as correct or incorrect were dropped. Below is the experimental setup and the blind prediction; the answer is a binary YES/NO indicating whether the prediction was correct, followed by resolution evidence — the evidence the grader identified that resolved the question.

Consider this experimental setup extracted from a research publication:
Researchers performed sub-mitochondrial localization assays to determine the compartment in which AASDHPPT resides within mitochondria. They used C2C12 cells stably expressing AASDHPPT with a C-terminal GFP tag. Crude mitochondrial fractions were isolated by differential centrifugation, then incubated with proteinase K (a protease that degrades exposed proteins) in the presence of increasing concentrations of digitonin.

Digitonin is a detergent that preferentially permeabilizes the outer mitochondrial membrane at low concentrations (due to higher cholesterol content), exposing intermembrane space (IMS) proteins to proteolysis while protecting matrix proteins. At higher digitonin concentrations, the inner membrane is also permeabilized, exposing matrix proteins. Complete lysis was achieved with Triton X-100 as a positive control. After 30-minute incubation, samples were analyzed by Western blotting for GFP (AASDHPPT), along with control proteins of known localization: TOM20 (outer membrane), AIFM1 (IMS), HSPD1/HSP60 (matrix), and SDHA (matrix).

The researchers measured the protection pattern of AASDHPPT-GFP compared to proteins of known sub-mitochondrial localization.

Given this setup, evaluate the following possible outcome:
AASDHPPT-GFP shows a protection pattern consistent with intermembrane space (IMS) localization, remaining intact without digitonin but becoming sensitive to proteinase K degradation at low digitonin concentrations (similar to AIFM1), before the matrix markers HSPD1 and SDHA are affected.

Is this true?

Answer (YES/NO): NO